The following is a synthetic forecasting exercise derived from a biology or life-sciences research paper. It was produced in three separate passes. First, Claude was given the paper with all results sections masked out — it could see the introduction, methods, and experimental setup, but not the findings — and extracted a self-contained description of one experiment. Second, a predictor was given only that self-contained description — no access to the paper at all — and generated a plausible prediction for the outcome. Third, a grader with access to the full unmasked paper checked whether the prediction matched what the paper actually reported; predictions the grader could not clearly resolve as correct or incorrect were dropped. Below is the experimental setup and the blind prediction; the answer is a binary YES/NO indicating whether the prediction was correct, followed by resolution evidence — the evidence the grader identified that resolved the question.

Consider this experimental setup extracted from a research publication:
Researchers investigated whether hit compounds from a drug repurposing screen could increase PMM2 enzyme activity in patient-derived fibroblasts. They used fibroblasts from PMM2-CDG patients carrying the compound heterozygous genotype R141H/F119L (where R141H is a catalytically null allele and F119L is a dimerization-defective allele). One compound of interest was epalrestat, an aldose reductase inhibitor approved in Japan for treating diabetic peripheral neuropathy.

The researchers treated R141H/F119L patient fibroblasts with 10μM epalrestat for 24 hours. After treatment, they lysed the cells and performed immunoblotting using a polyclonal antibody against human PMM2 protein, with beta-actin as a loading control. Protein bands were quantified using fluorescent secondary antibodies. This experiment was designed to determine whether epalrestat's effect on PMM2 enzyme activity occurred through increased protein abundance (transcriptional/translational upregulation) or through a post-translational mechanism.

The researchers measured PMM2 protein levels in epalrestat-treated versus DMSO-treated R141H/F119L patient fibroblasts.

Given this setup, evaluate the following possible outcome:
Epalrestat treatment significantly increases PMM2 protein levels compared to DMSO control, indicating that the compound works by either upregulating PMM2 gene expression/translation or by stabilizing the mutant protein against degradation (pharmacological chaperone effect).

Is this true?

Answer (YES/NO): NO